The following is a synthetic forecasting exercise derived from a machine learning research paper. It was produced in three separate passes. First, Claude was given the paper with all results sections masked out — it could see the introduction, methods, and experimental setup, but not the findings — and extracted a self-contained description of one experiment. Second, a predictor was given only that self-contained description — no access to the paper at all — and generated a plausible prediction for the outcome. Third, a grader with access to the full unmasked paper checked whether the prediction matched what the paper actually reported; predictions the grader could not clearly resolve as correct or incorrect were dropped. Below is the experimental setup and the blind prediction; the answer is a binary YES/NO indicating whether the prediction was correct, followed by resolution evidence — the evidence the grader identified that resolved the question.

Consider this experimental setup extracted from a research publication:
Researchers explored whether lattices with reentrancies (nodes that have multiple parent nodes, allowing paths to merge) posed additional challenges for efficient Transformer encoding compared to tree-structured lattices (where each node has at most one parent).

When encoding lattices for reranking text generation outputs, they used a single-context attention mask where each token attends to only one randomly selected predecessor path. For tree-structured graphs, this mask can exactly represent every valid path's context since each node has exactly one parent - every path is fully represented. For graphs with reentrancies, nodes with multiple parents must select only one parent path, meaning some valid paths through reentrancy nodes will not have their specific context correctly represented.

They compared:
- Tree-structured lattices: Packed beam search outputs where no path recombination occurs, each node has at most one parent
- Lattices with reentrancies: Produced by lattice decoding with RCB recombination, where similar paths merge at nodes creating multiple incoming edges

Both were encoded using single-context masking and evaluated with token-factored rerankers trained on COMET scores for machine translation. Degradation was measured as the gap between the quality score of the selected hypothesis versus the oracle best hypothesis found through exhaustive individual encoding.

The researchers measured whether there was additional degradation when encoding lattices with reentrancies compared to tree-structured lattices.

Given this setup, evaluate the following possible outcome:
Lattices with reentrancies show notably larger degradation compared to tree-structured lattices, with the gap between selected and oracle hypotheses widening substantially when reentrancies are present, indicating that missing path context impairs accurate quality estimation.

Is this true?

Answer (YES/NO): YES